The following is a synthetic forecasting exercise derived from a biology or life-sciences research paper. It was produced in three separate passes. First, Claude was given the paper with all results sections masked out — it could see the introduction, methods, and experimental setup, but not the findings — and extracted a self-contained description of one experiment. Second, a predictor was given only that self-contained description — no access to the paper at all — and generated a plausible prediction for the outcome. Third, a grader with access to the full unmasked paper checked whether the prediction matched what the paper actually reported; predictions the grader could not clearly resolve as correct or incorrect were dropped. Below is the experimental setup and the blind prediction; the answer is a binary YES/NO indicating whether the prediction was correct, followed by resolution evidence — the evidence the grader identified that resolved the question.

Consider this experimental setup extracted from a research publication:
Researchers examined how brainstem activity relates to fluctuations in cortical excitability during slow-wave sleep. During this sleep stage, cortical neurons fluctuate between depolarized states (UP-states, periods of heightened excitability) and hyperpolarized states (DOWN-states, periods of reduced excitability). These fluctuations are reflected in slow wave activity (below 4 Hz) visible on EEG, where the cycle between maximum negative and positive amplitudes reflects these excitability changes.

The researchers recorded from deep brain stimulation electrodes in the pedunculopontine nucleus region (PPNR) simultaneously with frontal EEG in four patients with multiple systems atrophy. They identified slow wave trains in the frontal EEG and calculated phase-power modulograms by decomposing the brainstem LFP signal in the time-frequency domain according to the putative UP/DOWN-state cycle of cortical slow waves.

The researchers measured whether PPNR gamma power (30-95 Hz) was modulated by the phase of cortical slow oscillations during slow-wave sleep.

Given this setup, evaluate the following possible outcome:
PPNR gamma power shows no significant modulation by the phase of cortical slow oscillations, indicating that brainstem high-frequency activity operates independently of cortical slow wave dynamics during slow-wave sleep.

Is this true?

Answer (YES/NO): NO